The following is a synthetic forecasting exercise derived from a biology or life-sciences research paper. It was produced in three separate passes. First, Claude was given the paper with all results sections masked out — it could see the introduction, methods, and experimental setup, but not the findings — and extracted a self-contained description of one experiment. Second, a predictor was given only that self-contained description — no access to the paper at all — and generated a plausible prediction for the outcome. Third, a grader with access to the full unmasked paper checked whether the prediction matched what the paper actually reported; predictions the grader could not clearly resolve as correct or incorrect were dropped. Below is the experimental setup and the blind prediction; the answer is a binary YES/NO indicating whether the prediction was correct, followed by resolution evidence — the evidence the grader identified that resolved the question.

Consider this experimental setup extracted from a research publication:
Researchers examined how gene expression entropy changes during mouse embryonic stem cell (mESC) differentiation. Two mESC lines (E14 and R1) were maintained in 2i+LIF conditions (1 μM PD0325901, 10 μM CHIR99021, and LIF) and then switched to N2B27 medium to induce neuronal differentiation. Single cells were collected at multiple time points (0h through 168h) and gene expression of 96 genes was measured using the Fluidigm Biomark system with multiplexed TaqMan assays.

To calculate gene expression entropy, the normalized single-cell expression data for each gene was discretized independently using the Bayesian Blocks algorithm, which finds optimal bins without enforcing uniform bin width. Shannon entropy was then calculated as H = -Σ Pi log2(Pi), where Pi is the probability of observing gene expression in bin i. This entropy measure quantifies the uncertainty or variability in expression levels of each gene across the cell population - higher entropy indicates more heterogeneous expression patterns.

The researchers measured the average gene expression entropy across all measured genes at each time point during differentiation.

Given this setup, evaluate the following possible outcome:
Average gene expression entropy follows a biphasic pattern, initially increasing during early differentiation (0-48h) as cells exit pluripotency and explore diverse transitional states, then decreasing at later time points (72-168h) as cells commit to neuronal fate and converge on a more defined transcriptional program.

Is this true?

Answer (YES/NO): NO